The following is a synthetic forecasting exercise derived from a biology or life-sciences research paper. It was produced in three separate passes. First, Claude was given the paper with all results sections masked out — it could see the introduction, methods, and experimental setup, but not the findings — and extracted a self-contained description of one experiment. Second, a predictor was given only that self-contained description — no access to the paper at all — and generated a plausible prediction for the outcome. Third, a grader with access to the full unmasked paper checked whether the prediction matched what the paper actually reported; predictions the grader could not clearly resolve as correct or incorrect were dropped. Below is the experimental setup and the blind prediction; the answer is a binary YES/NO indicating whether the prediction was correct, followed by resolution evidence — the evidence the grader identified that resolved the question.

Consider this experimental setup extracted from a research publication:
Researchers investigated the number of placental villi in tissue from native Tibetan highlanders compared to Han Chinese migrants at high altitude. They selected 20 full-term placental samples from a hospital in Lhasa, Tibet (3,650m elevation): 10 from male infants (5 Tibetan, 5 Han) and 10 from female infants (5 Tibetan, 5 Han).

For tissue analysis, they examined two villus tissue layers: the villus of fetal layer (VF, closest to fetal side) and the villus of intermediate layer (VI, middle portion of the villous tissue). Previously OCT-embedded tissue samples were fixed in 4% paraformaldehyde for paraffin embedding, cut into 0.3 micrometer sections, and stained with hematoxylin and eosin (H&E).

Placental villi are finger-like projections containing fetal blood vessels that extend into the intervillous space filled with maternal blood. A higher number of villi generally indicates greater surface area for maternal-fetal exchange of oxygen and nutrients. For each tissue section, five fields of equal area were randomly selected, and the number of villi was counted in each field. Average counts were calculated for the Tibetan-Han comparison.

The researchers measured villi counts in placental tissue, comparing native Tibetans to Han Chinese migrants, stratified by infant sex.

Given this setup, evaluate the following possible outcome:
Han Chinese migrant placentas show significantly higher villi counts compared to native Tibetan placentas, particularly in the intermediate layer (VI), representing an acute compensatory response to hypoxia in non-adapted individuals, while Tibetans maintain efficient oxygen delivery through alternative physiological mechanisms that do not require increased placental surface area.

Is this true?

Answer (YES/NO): NO